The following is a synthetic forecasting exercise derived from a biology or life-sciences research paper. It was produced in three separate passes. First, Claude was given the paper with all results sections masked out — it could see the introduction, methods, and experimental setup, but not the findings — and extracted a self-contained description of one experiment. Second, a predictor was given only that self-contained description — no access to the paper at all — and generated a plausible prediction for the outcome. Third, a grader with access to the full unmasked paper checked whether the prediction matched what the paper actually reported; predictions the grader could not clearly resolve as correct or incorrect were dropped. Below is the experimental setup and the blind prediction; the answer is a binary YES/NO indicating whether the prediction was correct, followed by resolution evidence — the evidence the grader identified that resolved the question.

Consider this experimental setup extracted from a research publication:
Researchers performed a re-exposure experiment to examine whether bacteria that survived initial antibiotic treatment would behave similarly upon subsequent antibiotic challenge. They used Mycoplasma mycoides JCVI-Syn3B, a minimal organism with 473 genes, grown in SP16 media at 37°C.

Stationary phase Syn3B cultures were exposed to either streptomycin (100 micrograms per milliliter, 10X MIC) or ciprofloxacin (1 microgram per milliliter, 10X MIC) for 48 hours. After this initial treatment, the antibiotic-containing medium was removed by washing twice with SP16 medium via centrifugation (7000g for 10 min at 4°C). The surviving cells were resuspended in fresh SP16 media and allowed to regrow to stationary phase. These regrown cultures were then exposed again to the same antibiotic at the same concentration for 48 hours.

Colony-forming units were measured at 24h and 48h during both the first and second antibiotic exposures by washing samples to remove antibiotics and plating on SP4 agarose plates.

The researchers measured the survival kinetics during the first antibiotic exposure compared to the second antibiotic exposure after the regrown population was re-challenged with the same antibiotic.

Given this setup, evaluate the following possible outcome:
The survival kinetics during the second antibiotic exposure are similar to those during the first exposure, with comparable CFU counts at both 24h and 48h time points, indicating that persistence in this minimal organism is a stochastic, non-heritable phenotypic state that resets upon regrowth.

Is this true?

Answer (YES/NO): YES